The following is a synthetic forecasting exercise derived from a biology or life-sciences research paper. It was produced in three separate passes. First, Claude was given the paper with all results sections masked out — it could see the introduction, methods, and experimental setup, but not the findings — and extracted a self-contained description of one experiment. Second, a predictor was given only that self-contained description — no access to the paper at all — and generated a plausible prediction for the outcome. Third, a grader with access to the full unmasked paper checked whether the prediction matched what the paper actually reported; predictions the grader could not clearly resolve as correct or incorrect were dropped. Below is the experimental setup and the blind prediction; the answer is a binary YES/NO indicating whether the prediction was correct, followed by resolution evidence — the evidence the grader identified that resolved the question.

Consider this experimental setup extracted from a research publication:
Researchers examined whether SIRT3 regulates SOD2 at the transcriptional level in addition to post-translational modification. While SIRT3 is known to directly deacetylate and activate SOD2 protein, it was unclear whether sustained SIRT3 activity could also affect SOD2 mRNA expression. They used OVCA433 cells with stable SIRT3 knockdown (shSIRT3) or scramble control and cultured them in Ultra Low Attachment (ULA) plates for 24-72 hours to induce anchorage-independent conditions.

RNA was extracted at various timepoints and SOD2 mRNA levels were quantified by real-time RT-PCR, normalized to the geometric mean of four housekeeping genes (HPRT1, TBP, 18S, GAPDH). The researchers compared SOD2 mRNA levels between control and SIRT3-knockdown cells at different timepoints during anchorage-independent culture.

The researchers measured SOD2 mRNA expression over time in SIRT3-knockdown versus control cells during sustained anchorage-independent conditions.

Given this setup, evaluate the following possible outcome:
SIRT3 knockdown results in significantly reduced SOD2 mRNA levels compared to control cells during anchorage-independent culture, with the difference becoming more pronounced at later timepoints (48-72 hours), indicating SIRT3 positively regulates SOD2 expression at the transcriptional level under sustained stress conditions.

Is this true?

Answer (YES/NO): NO